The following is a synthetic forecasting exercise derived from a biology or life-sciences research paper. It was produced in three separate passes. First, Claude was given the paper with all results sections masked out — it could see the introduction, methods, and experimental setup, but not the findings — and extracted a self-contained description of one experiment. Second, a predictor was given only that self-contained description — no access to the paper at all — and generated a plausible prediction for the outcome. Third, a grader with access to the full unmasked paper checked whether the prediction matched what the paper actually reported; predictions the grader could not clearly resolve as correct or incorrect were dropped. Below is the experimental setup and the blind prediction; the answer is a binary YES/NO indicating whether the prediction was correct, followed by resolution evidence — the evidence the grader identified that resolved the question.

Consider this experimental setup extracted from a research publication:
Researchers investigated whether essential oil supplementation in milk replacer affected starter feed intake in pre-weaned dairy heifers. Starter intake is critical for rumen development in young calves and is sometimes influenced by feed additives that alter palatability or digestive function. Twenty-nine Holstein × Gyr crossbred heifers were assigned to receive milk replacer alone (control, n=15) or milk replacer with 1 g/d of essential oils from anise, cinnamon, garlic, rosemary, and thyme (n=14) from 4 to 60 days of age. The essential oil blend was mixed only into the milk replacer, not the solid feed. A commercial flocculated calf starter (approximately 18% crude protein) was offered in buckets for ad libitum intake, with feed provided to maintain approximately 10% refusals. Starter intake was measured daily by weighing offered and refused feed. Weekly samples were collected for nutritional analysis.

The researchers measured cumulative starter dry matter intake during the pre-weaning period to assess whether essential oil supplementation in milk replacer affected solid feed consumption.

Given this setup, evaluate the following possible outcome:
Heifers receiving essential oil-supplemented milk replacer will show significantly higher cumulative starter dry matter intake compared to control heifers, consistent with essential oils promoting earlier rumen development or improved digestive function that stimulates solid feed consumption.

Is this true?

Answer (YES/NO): NO